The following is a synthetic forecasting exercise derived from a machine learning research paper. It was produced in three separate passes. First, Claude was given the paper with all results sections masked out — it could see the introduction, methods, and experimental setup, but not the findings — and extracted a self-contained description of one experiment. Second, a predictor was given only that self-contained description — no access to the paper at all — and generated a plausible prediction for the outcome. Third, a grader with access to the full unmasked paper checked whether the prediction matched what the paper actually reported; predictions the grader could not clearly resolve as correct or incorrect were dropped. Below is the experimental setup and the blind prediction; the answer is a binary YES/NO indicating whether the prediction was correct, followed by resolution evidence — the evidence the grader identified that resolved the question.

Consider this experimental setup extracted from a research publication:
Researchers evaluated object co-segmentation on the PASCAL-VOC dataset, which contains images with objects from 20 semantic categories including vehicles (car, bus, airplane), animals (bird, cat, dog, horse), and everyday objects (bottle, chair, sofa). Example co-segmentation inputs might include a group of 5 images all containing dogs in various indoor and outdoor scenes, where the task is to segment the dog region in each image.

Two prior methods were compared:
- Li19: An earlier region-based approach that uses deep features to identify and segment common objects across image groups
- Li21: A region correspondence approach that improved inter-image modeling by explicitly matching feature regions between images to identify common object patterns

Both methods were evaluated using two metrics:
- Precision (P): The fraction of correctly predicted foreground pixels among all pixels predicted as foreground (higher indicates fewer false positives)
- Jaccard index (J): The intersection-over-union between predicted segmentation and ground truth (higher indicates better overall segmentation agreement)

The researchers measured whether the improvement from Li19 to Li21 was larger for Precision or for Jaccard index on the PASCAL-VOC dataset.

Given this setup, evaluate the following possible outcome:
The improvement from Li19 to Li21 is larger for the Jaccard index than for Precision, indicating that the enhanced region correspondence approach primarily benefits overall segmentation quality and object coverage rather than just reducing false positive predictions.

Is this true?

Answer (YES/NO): YES